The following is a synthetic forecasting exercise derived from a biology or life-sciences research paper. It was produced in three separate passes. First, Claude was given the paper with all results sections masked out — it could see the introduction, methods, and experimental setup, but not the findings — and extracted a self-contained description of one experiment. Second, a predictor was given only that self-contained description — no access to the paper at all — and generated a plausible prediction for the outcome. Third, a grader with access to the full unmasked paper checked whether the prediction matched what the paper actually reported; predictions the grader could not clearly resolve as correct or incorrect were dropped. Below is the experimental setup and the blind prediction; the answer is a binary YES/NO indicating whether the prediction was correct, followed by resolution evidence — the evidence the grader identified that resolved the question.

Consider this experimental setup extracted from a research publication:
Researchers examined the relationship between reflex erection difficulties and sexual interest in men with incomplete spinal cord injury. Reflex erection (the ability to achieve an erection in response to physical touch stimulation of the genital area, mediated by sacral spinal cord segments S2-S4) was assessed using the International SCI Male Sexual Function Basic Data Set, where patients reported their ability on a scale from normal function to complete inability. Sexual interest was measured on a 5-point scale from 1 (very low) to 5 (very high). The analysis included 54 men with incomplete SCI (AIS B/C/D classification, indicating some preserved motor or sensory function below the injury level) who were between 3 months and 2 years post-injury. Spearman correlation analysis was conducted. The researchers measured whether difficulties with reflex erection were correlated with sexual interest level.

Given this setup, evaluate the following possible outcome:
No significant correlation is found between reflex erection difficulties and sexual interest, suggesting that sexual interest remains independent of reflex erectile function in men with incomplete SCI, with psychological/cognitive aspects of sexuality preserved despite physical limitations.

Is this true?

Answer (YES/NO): NO